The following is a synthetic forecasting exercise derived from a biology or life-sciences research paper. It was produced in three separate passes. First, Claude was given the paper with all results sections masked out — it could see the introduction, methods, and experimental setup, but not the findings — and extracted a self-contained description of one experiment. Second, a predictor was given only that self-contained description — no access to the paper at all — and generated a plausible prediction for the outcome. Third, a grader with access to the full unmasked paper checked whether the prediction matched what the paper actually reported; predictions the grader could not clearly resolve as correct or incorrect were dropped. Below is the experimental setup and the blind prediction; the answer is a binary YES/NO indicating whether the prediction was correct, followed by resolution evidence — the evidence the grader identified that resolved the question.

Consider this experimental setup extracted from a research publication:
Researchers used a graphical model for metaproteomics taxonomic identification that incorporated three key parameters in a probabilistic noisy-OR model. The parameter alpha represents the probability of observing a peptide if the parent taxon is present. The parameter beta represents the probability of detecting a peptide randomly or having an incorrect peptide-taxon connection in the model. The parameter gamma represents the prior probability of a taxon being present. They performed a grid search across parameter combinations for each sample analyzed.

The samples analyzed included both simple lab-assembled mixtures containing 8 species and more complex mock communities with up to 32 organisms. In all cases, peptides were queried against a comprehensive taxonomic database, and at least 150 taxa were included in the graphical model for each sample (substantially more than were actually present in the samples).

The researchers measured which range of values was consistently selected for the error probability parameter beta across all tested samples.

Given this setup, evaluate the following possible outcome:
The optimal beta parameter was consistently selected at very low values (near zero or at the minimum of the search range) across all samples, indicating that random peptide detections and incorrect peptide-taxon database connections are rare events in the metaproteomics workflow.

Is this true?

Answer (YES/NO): NO